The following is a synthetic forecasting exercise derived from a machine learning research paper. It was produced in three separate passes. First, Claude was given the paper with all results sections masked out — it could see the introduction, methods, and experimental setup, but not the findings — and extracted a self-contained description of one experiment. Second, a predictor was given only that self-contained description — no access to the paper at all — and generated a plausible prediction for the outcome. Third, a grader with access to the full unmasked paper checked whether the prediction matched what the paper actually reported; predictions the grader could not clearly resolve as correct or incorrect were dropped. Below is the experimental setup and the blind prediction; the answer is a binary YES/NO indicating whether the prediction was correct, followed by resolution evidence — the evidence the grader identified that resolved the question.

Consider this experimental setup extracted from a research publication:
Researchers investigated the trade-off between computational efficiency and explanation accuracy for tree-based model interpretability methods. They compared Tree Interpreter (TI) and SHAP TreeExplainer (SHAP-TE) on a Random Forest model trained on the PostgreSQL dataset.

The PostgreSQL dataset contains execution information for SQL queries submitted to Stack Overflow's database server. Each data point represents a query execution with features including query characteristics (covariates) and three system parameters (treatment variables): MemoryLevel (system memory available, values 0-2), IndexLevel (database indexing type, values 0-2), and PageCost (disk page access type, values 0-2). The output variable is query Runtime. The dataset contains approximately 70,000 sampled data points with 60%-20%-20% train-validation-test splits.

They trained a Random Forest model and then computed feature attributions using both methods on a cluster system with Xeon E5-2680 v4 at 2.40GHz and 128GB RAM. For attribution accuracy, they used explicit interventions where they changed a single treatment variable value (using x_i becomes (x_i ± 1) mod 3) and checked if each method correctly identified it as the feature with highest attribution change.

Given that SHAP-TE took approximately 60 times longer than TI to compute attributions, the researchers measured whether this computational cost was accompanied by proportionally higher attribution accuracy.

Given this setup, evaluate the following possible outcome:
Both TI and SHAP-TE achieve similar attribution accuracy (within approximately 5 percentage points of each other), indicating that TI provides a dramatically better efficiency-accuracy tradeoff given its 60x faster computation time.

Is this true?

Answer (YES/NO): NO